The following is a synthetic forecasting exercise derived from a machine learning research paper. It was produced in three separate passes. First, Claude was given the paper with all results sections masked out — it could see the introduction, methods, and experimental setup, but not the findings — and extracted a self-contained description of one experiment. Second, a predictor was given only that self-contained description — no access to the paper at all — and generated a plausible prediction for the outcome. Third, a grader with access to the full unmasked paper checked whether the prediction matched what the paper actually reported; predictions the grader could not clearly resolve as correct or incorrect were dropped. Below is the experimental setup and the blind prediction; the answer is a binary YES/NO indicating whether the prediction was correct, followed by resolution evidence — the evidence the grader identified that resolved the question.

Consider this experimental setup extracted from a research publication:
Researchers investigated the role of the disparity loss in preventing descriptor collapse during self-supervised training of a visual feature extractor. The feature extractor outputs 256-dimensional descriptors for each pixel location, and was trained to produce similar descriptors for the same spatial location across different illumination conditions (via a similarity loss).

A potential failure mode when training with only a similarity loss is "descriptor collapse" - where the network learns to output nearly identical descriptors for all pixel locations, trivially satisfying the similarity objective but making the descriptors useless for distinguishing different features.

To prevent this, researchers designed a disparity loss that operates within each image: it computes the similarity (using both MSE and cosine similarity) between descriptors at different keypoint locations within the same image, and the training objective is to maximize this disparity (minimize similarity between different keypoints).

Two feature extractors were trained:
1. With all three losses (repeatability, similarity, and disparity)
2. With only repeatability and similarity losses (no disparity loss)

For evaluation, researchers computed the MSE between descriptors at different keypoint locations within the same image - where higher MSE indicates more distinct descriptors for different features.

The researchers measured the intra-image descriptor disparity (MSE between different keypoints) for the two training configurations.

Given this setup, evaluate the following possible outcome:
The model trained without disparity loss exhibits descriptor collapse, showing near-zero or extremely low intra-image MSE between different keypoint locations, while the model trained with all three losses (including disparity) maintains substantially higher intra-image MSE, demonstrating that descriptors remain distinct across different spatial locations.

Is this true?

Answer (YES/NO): YES